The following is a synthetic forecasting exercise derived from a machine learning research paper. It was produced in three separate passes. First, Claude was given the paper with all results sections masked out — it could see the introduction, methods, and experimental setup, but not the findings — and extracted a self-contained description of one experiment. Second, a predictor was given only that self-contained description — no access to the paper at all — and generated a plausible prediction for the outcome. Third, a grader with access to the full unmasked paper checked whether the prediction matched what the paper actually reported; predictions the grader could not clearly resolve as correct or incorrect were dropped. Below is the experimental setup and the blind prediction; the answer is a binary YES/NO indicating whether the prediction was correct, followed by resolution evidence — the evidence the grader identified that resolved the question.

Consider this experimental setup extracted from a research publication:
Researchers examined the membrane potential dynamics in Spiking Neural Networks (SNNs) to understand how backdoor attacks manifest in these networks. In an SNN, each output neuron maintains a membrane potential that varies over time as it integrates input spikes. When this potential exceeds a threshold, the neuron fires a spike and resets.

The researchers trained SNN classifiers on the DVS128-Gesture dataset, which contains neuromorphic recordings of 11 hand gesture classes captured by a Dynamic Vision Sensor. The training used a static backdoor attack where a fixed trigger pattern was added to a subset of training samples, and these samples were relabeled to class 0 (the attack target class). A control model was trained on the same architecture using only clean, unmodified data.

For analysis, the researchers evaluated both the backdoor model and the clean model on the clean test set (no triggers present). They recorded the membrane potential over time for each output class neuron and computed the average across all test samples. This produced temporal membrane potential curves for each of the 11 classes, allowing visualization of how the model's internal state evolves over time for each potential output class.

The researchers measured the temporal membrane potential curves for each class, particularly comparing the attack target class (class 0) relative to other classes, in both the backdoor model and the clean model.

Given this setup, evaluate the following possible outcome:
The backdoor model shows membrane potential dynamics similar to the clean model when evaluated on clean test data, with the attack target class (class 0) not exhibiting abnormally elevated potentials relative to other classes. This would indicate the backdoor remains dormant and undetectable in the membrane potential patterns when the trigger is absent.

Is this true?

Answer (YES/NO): NO